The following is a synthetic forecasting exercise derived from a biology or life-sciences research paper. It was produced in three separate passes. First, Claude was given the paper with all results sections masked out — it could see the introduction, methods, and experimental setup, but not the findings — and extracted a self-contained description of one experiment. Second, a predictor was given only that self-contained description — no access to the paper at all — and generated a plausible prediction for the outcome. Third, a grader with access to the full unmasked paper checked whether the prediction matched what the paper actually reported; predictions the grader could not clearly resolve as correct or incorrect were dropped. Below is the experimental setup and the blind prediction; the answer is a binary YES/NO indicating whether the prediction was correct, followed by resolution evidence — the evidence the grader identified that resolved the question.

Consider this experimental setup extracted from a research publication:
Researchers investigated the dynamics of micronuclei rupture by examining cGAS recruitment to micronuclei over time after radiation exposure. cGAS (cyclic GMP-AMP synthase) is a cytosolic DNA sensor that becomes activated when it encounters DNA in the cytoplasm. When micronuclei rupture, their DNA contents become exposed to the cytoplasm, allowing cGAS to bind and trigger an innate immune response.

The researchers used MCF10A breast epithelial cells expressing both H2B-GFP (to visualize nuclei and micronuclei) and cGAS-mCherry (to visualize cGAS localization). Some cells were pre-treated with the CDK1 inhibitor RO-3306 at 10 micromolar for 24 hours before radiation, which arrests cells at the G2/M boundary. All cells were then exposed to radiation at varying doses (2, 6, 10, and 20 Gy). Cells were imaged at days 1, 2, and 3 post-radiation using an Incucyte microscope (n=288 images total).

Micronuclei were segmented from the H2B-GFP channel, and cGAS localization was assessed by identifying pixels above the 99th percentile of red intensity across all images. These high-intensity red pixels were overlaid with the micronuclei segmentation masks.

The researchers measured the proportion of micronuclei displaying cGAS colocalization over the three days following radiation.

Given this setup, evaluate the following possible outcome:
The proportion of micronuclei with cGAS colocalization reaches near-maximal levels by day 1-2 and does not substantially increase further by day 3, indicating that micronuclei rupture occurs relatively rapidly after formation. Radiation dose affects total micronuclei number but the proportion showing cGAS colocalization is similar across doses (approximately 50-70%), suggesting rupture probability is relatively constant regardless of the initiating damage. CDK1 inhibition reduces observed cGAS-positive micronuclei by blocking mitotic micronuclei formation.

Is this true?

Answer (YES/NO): NO